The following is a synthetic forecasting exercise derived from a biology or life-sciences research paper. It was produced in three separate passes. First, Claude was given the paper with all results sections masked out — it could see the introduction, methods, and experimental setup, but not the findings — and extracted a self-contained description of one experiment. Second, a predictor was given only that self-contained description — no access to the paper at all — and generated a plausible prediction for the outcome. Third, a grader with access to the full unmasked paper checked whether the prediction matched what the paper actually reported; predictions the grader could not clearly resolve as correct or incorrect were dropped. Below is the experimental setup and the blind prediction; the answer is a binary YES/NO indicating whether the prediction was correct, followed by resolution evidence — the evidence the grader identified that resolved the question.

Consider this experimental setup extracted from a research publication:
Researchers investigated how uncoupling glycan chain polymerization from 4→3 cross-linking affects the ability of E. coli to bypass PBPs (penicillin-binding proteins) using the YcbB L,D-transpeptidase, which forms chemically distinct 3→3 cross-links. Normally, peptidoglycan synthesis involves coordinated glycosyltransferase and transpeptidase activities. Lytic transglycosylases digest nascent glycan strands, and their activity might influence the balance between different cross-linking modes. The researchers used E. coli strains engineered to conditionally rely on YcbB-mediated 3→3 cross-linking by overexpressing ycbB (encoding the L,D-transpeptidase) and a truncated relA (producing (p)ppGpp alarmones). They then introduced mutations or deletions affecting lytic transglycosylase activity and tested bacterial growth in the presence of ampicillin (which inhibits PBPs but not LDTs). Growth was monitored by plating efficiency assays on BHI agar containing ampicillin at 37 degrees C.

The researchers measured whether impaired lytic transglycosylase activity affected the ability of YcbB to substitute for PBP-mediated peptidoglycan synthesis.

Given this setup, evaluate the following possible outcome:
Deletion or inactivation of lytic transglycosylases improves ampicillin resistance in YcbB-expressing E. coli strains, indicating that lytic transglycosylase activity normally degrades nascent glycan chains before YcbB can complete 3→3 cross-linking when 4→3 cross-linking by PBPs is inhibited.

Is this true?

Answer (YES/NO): YES